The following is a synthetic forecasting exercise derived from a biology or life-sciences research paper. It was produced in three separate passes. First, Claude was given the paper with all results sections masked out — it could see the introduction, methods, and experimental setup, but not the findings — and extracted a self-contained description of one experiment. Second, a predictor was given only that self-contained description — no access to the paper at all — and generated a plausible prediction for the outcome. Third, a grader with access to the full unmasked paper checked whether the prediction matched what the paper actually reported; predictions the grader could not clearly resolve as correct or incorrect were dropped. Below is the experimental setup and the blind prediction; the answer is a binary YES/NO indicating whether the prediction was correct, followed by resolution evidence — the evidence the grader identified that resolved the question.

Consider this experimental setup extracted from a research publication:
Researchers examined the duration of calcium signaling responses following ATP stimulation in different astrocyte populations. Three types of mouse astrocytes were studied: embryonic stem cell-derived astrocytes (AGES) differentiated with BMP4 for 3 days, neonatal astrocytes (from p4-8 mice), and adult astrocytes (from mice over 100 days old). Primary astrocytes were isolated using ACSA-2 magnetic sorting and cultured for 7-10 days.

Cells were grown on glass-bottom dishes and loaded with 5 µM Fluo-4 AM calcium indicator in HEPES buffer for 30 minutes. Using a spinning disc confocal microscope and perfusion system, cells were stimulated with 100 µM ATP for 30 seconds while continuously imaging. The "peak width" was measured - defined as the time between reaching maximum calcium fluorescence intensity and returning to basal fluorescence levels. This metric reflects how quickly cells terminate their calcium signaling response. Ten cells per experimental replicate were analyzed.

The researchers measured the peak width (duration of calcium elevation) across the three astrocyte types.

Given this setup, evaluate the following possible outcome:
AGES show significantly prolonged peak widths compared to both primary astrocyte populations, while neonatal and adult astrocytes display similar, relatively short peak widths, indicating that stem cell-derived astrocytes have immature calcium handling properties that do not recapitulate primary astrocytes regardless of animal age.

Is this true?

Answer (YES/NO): NO